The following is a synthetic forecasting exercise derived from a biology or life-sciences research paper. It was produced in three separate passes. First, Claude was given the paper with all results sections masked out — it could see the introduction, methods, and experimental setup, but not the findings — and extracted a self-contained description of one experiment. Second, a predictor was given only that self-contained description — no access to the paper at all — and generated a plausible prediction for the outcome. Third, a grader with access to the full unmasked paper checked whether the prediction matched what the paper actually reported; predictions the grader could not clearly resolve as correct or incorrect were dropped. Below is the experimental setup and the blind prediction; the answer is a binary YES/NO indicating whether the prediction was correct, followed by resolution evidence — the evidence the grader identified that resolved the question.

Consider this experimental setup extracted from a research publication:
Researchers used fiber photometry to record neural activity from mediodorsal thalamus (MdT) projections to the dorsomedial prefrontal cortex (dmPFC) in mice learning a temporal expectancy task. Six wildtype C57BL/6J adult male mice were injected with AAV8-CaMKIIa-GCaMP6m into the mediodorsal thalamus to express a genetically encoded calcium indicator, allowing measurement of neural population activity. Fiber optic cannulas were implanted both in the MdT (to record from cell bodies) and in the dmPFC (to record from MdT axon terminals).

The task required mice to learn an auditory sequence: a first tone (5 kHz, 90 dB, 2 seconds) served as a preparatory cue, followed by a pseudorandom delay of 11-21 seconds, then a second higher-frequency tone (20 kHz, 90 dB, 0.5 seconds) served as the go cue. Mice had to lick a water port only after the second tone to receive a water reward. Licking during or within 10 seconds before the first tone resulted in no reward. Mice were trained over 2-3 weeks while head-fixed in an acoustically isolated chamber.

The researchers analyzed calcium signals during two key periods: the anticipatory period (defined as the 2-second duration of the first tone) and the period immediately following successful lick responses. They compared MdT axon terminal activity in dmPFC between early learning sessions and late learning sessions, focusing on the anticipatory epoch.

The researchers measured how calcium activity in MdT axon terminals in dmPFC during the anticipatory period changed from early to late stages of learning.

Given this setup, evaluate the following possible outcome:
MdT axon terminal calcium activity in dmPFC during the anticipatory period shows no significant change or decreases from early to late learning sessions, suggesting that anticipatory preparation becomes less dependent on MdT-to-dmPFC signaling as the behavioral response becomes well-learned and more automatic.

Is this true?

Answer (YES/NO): NO